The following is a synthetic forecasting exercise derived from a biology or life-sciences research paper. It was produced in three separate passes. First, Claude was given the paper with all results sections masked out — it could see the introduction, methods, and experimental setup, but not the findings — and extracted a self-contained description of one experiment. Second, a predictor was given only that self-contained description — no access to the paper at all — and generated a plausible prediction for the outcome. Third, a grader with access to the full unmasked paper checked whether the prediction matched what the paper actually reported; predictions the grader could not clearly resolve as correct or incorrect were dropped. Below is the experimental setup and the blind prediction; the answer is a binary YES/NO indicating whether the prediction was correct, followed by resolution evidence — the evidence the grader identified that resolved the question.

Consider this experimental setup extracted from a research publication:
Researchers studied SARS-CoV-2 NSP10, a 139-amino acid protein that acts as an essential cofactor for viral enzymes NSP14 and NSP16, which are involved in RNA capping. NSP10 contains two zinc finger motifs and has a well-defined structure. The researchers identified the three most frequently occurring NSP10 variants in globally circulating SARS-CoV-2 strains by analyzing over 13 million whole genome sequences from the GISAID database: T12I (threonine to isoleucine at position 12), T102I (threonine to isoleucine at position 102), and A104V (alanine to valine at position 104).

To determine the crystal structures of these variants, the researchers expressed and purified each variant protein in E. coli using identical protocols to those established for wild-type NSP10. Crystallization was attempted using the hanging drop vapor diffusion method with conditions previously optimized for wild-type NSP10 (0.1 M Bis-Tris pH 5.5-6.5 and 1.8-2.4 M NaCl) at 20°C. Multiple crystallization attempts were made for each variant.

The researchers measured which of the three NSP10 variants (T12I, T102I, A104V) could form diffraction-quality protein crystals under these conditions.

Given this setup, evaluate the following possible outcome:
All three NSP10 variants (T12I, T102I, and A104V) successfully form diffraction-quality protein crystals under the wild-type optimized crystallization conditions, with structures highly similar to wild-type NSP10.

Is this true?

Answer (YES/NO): NO